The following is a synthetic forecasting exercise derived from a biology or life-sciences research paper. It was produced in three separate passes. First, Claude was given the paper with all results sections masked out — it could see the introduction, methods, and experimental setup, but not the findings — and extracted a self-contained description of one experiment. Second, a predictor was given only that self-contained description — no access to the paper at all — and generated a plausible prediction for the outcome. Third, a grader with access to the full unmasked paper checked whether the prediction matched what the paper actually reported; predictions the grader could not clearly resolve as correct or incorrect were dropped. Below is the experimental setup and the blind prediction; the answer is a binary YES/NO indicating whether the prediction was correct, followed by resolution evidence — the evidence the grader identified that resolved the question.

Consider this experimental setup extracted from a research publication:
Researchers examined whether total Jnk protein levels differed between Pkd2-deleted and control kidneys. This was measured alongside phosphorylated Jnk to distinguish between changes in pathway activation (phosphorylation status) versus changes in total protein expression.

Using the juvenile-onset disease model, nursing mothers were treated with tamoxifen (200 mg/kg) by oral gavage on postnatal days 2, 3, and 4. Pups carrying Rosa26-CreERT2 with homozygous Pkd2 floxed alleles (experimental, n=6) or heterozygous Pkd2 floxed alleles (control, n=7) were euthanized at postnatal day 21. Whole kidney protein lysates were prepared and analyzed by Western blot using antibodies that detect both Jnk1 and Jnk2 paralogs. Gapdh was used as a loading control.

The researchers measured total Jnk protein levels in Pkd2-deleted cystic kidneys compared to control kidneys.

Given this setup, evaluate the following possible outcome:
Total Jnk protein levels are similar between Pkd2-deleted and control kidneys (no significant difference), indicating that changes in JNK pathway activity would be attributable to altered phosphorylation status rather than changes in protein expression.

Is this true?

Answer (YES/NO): YES